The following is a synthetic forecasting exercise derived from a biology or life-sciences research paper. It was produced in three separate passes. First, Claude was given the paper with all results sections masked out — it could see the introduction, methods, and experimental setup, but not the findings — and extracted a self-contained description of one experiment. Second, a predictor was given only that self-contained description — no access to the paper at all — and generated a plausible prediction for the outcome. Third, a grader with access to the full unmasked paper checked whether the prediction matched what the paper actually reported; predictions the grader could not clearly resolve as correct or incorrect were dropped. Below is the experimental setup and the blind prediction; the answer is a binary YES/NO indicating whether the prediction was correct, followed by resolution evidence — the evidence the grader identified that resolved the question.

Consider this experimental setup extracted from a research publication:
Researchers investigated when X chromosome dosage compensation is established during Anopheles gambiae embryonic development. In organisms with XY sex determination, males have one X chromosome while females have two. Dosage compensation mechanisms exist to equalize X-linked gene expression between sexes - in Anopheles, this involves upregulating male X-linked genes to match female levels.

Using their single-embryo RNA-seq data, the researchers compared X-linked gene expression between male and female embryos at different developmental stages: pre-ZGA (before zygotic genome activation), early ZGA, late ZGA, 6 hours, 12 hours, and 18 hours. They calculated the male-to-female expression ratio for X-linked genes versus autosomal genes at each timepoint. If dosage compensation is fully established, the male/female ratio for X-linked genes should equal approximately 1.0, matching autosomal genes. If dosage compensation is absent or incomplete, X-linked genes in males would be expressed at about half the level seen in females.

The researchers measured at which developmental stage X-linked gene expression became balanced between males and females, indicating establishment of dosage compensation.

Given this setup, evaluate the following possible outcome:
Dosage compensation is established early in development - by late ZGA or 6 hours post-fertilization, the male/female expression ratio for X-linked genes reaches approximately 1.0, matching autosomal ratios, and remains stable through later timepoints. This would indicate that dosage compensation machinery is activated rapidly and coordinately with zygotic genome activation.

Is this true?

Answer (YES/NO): NO